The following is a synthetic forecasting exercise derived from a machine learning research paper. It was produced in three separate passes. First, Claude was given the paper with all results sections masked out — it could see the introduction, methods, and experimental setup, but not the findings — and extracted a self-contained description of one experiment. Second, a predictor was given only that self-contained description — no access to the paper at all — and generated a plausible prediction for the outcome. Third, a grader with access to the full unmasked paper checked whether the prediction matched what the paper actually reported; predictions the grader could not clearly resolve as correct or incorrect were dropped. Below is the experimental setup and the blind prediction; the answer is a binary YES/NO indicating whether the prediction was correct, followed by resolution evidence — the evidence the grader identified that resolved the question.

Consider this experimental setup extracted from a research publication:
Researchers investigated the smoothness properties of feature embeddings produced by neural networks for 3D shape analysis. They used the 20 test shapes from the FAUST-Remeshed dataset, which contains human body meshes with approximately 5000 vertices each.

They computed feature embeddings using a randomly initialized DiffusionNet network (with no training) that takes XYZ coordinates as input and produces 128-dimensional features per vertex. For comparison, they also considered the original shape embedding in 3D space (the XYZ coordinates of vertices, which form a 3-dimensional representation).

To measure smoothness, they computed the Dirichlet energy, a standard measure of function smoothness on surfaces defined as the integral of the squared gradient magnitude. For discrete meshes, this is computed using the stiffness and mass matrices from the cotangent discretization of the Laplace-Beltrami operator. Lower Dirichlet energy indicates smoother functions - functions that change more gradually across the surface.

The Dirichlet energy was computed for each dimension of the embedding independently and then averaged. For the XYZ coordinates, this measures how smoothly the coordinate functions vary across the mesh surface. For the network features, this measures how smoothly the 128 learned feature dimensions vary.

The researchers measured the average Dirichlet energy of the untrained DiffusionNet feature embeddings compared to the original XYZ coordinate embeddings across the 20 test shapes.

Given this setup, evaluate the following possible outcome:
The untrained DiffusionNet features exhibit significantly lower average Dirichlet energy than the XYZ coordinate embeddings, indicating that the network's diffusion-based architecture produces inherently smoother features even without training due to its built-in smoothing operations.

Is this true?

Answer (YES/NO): YES